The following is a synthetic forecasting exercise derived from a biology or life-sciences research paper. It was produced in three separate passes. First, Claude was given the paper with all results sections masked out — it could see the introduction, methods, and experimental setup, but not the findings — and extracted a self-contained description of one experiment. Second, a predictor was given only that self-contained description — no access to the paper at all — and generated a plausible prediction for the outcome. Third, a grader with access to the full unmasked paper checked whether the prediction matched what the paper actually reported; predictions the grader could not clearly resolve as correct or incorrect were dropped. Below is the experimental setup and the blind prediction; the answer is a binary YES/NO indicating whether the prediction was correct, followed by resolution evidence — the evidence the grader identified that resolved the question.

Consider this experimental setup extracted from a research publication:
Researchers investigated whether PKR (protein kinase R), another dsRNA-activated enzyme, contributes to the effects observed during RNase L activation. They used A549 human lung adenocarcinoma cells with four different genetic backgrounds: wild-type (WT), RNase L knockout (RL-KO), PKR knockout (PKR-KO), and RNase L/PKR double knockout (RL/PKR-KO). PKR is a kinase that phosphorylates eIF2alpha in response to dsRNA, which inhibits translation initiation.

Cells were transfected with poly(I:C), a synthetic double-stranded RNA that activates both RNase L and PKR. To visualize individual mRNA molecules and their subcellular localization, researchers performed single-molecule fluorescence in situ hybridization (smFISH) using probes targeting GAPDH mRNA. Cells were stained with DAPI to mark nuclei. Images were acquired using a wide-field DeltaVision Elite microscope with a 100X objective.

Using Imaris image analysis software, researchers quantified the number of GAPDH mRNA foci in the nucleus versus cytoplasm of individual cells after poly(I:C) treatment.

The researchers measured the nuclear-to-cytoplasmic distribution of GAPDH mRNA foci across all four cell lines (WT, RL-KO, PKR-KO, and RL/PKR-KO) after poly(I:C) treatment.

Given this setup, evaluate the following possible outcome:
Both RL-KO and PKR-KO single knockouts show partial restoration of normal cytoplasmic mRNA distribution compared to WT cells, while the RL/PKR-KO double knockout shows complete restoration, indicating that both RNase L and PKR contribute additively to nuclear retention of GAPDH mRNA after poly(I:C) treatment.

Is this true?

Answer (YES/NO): NO